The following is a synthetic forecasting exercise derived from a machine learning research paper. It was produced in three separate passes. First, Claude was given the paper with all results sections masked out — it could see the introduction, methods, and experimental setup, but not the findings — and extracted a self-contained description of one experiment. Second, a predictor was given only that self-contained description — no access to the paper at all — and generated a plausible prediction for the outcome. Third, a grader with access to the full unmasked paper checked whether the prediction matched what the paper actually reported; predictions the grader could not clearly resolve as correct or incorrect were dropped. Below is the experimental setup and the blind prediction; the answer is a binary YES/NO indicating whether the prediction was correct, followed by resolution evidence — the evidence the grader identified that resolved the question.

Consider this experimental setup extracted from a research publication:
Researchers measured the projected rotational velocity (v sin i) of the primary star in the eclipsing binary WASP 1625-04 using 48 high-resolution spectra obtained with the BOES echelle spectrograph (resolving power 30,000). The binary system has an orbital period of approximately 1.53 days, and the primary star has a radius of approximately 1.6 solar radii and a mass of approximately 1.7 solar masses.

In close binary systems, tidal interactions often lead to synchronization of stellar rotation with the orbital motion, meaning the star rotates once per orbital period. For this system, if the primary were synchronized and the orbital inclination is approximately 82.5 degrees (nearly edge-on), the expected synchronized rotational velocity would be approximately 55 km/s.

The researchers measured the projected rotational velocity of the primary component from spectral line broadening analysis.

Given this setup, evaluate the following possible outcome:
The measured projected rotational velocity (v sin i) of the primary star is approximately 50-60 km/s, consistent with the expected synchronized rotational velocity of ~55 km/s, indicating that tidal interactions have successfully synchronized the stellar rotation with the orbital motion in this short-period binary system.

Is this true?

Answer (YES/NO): YES